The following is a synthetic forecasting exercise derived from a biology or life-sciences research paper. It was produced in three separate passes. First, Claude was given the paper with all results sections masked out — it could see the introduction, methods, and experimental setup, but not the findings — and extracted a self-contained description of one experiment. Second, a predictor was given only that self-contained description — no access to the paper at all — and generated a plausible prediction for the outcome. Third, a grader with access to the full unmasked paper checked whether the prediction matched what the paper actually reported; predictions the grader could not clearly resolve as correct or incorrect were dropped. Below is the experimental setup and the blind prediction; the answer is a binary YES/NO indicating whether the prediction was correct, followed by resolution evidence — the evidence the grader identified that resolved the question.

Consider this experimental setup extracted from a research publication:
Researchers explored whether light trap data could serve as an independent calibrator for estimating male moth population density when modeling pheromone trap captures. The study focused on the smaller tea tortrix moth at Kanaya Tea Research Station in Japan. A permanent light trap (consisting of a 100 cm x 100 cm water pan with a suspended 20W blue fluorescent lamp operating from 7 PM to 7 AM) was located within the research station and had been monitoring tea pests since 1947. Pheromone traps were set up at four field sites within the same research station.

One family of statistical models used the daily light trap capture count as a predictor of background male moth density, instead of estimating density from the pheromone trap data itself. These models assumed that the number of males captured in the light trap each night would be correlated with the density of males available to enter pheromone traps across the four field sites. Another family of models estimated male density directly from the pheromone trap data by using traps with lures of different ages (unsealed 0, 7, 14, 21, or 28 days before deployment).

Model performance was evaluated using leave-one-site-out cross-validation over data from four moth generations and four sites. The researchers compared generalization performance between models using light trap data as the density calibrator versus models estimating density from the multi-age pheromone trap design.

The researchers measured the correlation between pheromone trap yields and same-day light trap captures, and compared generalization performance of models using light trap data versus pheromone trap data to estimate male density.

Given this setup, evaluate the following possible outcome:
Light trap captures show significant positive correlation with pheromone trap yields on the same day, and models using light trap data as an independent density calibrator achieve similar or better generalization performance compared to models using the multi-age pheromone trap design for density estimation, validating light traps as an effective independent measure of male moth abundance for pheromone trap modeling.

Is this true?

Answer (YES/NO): NO